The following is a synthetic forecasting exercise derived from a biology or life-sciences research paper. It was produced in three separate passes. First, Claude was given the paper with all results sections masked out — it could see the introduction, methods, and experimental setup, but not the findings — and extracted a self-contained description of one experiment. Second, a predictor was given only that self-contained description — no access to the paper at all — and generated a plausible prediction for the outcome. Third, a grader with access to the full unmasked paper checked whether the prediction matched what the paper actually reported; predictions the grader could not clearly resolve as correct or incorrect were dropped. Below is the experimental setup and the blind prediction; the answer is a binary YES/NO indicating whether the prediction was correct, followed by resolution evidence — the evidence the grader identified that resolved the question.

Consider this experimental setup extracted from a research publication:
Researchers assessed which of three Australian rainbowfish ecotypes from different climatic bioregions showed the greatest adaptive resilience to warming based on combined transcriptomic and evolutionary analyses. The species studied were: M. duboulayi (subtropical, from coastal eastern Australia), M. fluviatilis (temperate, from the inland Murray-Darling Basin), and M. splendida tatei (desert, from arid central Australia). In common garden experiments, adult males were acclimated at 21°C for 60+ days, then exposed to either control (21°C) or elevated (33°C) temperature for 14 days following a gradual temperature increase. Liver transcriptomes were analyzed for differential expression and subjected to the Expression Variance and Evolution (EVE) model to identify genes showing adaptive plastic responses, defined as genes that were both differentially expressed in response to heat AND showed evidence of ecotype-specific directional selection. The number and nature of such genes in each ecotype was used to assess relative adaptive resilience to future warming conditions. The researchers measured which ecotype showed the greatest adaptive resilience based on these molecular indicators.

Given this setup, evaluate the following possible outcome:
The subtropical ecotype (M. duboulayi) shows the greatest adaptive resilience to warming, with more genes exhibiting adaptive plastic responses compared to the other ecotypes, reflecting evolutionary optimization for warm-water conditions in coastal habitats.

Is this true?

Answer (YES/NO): YES